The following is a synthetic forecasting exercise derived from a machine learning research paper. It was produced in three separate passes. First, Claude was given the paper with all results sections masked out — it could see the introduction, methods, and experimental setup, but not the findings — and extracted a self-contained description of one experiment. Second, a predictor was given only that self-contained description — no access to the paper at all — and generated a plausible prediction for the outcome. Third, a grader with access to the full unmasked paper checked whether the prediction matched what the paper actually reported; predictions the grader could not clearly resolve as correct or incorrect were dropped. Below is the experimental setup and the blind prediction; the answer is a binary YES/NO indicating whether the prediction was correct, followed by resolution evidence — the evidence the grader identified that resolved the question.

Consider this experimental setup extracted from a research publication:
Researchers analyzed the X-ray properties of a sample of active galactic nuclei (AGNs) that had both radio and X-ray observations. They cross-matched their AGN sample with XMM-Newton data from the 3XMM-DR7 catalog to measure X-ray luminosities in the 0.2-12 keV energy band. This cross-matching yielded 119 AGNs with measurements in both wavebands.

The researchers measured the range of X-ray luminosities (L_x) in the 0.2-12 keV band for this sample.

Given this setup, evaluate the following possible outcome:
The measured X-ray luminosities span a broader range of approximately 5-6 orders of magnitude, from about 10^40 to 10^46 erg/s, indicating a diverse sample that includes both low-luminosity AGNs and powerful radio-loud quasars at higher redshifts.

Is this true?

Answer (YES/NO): NO